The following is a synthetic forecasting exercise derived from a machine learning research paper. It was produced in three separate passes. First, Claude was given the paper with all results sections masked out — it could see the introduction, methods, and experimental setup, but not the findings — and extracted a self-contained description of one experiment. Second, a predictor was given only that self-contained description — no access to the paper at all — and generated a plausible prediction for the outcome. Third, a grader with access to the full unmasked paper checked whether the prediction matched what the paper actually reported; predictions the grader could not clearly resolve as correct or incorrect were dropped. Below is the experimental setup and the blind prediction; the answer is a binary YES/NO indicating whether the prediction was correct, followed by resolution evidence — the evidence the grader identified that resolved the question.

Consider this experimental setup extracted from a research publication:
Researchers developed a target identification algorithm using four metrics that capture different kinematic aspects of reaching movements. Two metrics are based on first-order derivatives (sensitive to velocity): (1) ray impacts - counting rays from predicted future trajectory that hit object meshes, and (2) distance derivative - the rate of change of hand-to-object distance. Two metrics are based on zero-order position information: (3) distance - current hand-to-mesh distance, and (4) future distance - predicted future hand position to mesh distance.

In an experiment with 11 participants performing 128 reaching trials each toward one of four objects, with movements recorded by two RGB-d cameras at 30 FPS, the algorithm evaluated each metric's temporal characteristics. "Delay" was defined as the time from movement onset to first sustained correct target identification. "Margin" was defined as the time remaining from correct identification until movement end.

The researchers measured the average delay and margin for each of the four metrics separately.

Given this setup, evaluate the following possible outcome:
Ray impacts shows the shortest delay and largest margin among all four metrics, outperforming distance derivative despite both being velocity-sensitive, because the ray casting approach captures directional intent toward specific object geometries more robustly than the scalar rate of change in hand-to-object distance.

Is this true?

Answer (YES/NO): NO